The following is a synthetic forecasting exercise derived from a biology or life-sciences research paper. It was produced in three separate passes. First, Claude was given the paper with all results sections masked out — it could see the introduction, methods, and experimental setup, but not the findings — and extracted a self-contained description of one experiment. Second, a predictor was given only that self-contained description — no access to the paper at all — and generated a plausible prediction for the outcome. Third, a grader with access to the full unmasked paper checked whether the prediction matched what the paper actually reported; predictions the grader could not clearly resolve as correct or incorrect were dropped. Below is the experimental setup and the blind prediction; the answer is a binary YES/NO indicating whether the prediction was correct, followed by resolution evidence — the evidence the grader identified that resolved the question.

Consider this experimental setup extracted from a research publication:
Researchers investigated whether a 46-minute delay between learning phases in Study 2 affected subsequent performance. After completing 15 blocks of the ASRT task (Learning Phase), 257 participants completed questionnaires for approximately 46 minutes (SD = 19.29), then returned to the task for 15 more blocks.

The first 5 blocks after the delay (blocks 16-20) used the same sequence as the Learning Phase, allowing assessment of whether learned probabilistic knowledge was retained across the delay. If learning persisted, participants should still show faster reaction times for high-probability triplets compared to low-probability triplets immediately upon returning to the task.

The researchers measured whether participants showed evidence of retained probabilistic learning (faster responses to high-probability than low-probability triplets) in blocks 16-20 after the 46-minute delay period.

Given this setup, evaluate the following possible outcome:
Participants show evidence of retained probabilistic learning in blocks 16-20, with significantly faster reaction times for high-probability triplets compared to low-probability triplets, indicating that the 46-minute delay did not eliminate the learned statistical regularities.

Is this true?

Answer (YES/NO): YES